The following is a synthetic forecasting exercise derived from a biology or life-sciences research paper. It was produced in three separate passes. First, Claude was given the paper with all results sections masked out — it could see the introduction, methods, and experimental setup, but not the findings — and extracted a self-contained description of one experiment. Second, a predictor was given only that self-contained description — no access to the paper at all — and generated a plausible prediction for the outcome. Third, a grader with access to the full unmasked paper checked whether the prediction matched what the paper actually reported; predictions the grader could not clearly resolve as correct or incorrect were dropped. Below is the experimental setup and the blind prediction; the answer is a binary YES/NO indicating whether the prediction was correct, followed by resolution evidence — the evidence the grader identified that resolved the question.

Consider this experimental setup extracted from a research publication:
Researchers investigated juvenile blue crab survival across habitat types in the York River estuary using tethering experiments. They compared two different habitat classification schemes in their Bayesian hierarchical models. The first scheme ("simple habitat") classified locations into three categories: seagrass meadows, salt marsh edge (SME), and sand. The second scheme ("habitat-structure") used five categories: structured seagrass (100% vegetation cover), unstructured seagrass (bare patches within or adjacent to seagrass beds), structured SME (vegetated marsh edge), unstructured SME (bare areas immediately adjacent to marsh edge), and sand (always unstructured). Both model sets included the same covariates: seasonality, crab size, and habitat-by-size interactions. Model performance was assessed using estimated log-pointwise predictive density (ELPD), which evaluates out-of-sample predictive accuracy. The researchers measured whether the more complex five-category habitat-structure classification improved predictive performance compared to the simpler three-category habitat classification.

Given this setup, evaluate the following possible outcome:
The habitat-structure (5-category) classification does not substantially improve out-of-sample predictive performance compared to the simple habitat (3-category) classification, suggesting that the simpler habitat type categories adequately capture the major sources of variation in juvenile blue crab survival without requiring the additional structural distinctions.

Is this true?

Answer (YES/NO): YES